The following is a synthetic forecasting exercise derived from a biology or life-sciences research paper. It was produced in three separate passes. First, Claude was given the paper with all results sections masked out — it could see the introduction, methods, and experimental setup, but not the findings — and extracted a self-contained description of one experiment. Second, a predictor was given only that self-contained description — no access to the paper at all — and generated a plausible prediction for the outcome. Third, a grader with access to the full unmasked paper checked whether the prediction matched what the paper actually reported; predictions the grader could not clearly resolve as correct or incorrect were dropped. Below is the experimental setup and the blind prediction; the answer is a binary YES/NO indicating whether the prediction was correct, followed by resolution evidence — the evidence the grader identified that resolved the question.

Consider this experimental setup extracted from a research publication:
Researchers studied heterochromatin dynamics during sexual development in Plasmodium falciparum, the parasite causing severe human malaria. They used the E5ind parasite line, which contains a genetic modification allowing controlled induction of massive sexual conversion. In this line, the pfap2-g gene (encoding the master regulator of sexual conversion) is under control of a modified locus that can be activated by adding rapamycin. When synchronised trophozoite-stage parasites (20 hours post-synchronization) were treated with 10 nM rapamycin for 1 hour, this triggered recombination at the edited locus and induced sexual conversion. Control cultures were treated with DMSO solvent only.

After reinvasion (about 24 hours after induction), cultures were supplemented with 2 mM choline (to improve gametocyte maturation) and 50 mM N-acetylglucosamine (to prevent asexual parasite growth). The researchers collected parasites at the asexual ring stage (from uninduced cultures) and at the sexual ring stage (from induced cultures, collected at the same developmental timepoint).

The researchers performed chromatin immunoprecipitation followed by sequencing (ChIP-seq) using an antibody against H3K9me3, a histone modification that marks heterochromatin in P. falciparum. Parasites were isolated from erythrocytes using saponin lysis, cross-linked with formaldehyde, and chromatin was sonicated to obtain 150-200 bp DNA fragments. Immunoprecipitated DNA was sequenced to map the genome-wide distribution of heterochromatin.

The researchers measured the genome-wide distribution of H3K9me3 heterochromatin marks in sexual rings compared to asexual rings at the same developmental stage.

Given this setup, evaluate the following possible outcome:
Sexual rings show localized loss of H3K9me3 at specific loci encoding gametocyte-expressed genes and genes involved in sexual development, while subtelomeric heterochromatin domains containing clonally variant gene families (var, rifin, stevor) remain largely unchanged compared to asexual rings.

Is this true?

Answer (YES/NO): NO